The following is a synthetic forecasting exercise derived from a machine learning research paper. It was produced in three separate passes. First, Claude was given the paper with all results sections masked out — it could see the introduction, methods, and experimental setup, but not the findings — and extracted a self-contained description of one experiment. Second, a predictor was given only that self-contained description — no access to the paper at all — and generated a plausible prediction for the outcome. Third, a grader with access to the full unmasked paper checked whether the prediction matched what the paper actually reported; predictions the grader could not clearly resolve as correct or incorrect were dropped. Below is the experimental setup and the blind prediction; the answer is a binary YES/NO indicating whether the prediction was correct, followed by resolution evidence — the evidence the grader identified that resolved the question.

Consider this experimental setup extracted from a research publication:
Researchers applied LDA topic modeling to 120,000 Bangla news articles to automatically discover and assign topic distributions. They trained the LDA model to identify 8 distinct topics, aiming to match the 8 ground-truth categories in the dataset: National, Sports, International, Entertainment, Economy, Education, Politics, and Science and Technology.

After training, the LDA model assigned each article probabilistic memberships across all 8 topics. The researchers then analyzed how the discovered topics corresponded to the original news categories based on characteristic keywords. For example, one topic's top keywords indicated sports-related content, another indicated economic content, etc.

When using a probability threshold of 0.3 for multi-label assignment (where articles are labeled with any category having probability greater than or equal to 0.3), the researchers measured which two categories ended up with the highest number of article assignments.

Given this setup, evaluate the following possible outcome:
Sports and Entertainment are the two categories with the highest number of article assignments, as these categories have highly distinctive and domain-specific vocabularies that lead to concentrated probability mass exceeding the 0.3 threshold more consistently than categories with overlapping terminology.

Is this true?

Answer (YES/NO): NO